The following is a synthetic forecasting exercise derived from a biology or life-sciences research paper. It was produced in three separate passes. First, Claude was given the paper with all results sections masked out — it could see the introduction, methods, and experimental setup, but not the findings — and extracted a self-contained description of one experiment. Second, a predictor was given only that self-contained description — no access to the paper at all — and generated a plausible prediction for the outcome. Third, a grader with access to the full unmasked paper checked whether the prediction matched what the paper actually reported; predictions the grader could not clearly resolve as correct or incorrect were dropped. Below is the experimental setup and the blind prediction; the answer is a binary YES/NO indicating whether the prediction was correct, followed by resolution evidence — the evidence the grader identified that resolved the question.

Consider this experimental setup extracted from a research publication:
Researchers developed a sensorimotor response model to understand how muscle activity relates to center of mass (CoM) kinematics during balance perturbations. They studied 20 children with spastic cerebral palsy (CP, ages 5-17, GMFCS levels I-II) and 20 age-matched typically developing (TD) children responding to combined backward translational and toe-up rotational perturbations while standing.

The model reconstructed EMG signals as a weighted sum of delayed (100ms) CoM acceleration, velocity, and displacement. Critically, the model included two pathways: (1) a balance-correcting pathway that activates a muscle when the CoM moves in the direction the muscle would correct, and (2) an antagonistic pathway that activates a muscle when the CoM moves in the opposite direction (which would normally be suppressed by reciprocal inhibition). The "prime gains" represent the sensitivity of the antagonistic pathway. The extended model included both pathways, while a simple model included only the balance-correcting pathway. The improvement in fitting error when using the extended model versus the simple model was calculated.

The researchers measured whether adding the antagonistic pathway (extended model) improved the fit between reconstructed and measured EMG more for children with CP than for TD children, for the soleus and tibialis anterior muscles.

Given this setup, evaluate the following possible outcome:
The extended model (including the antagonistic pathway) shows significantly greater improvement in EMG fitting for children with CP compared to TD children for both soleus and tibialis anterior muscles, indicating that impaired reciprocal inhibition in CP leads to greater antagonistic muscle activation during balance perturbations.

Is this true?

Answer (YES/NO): YES